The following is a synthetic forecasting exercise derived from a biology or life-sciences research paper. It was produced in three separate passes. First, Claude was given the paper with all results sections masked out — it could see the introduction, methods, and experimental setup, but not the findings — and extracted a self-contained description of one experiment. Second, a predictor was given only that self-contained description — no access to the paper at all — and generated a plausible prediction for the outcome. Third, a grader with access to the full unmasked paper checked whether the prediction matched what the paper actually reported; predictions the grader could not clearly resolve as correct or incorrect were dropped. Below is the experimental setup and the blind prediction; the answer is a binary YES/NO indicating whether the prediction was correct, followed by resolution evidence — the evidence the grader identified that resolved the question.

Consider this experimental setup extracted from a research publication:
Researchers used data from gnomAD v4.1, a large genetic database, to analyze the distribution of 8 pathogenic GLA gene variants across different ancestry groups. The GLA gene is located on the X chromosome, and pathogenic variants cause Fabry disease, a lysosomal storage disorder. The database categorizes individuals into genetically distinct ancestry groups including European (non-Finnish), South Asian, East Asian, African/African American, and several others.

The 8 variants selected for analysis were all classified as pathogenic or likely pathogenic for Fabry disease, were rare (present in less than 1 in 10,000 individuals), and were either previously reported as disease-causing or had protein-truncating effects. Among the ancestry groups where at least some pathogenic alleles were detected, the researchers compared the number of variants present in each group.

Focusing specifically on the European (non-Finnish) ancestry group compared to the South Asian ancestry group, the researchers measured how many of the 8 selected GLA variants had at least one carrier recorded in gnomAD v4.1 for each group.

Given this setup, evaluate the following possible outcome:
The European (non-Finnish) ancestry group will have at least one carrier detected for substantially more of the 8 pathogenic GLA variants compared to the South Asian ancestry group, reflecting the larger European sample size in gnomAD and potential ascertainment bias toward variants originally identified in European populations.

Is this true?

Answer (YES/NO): YES